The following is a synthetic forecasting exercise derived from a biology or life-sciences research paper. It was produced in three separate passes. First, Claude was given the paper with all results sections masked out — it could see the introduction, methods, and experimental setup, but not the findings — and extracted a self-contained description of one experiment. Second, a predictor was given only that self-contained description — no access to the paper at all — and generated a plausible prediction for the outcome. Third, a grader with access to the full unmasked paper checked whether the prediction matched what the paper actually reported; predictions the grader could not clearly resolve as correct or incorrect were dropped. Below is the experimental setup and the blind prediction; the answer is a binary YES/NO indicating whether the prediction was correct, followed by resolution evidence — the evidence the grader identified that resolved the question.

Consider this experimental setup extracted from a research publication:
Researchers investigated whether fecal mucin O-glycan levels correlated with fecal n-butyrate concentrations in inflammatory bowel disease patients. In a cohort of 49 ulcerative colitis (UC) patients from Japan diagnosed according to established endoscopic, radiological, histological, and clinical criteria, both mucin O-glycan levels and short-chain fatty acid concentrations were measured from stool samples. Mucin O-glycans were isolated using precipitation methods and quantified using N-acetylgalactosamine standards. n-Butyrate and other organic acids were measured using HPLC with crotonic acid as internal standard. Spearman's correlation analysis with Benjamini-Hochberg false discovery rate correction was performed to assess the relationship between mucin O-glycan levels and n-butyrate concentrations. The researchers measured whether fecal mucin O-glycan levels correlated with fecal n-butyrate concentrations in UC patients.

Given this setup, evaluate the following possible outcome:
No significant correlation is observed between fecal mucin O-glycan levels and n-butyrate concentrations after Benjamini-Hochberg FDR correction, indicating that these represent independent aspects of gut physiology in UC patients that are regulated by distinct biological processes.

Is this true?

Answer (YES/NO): NO